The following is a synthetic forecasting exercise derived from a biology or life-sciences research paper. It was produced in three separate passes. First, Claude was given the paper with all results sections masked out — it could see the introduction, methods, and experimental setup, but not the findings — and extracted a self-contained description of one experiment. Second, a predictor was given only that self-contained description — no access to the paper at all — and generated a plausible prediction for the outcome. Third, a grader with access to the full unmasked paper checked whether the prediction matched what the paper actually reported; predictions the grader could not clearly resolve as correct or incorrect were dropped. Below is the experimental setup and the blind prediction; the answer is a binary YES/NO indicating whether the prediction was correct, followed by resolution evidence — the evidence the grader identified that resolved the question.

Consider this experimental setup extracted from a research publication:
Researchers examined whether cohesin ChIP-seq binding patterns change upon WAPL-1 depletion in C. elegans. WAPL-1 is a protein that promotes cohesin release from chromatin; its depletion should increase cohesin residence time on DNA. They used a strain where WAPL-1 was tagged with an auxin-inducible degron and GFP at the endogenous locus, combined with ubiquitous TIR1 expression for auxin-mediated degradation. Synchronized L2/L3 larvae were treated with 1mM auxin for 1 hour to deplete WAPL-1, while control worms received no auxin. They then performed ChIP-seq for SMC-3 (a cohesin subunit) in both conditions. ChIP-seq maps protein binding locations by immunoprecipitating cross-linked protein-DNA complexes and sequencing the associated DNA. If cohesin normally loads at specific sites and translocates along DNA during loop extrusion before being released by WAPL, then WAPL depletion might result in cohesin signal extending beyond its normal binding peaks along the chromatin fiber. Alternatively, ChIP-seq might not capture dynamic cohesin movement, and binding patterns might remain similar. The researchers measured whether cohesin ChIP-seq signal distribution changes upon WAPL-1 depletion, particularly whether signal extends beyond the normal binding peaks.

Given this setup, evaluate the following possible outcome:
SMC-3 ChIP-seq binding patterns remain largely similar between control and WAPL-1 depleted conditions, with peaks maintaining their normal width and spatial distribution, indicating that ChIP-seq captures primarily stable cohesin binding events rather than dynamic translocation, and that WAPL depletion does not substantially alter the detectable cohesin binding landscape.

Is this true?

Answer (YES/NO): NO